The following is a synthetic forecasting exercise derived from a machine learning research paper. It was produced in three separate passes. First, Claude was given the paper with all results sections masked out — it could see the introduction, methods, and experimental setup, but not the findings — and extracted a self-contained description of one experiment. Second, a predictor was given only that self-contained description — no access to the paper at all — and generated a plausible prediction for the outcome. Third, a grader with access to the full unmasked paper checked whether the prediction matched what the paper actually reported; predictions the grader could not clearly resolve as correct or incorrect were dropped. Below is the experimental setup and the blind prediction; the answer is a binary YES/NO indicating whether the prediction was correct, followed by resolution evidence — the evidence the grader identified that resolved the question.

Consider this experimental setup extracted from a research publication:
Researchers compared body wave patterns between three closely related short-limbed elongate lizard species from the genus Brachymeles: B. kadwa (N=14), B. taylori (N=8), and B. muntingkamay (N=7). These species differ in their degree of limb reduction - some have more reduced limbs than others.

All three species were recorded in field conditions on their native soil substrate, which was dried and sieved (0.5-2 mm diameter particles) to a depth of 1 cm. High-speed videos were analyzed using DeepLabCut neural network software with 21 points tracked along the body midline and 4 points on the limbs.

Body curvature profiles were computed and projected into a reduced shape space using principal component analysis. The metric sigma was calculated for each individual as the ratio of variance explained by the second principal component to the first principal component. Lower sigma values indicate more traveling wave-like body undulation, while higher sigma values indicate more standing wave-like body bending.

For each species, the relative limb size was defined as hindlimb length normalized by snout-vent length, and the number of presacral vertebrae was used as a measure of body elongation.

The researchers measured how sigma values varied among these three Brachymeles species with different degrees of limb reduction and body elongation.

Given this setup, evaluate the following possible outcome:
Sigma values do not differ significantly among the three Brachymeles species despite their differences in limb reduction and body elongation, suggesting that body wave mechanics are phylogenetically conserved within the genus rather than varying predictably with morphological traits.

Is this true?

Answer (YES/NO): NO